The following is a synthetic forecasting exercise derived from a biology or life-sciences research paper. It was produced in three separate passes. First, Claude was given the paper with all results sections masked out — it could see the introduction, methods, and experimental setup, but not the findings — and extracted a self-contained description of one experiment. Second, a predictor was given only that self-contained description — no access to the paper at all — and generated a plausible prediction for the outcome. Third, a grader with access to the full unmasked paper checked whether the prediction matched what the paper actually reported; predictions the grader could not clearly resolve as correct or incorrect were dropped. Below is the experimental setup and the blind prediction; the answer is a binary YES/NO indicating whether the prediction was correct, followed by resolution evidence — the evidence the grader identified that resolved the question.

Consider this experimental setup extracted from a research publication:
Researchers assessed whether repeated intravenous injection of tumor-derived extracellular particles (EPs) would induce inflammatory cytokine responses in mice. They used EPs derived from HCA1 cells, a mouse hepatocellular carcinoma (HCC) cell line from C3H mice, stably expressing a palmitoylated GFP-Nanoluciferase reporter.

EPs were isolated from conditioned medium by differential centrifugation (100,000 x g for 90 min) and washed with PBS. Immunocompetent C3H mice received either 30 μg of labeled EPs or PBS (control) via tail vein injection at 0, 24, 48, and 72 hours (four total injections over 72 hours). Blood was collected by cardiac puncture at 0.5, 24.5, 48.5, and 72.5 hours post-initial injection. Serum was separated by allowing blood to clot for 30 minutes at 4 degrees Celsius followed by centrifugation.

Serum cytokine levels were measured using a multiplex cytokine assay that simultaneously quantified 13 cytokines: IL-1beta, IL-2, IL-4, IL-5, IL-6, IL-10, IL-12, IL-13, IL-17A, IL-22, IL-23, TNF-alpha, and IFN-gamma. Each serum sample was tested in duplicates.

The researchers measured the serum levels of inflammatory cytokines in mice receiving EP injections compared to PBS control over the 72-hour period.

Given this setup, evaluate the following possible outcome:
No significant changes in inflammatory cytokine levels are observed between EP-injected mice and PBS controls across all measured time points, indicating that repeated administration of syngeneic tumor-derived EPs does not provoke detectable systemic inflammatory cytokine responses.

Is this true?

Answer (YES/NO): YES